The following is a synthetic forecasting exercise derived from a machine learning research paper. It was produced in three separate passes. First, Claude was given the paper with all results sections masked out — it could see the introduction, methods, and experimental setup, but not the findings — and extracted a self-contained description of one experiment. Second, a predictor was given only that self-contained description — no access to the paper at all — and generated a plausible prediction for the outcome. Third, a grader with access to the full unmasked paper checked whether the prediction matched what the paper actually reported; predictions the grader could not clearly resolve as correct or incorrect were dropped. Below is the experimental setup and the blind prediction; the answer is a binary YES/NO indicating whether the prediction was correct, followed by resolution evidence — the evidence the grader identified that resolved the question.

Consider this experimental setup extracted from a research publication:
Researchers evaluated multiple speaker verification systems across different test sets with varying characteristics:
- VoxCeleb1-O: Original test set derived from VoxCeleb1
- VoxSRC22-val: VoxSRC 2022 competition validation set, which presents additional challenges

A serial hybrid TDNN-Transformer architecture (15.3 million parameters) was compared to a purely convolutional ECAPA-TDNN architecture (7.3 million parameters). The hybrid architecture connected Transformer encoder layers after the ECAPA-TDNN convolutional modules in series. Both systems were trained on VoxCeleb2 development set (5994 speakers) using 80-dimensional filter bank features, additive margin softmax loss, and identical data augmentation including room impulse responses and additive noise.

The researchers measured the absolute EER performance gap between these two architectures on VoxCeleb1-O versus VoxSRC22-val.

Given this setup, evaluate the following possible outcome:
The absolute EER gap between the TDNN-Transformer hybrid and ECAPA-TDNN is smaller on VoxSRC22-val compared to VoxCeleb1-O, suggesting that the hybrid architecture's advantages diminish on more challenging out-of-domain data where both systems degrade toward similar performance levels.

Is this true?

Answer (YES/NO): NO